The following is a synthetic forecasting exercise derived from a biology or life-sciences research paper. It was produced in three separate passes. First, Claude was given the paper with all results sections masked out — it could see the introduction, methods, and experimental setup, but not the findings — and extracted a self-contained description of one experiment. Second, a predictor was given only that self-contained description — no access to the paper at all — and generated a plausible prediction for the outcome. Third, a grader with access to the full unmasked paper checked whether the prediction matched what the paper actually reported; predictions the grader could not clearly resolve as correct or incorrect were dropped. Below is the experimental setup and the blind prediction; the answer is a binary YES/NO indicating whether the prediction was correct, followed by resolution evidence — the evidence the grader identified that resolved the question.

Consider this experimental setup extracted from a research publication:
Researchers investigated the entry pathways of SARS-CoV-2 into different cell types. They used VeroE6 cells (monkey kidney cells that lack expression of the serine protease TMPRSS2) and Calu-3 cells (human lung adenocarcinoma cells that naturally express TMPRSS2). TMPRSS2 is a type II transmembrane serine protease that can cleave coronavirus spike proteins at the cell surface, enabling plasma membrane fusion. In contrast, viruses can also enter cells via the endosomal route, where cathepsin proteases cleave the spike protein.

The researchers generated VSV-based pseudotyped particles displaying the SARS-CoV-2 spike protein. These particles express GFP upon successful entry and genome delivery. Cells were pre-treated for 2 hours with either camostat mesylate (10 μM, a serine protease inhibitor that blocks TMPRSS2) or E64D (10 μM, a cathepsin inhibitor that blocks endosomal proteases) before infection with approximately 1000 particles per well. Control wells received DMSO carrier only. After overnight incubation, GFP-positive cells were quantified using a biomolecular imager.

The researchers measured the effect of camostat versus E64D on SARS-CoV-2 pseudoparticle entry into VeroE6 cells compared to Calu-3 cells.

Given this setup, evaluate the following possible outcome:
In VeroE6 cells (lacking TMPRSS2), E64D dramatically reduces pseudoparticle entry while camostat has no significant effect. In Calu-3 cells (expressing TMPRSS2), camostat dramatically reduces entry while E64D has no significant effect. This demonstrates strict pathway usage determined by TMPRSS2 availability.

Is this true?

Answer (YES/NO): YES